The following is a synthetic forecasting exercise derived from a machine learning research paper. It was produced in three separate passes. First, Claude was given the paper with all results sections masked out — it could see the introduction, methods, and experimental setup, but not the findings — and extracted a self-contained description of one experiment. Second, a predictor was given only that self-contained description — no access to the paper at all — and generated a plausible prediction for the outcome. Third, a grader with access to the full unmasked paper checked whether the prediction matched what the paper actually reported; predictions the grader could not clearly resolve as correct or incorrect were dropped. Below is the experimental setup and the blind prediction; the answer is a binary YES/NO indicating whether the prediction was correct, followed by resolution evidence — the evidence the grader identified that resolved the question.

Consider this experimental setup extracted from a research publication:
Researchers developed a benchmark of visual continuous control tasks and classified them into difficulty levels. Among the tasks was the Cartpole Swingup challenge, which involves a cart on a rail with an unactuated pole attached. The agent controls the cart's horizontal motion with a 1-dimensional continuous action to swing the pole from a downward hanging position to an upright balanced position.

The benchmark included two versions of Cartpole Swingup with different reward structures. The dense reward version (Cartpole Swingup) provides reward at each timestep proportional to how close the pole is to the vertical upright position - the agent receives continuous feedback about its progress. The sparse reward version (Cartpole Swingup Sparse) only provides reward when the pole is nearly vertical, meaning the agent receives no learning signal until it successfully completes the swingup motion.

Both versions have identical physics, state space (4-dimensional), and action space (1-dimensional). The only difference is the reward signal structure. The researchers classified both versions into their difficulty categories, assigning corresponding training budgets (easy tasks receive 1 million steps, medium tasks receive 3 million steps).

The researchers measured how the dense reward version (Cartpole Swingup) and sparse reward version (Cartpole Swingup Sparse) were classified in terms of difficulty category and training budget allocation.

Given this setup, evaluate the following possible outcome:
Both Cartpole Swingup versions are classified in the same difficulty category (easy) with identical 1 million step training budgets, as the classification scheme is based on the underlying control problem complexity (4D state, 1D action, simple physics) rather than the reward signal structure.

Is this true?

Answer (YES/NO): NO